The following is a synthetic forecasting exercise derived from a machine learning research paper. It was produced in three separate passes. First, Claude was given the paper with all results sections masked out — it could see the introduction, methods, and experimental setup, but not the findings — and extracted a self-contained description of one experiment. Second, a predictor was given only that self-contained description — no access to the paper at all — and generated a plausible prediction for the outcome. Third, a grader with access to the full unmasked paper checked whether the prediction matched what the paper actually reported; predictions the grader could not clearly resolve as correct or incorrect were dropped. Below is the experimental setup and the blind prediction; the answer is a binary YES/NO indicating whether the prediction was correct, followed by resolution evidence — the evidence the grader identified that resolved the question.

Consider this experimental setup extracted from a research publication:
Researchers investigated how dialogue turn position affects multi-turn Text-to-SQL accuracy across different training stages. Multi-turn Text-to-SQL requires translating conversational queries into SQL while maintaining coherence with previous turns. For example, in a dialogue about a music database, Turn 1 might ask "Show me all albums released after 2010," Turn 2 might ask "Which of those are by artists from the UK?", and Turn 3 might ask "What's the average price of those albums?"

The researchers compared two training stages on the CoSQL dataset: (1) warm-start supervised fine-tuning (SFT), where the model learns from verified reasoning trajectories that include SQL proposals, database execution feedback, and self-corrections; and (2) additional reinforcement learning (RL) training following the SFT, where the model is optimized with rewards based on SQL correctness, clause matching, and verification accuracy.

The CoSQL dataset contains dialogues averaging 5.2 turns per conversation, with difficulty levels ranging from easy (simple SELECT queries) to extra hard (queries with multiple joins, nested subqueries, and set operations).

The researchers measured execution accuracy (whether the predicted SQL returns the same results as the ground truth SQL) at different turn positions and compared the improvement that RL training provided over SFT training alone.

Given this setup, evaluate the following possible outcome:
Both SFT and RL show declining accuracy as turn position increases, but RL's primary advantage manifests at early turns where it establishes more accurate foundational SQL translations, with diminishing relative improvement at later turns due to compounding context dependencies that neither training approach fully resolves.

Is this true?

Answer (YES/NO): NO